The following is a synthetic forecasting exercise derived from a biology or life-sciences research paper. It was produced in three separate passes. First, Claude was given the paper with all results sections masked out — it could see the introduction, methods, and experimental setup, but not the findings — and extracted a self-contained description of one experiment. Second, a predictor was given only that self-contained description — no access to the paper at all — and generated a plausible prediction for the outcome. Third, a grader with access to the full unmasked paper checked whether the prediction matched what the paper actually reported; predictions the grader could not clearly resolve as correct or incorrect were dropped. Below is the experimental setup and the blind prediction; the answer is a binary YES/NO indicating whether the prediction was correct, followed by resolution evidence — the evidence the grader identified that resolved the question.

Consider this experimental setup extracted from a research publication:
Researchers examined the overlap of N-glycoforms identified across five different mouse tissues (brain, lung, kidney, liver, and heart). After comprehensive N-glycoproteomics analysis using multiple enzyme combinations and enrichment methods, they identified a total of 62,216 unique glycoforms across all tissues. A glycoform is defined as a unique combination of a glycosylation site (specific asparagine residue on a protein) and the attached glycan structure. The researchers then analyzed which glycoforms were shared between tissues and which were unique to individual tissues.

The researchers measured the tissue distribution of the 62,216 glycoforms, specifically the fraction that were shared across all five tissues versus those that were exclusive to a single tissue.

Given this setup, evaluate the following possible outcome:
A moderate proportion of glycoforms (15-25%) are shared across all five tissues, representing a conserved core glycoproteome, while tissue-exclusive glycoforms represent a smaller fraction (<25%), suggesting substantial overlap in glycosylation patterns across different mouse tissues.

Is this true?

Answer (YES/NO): NO